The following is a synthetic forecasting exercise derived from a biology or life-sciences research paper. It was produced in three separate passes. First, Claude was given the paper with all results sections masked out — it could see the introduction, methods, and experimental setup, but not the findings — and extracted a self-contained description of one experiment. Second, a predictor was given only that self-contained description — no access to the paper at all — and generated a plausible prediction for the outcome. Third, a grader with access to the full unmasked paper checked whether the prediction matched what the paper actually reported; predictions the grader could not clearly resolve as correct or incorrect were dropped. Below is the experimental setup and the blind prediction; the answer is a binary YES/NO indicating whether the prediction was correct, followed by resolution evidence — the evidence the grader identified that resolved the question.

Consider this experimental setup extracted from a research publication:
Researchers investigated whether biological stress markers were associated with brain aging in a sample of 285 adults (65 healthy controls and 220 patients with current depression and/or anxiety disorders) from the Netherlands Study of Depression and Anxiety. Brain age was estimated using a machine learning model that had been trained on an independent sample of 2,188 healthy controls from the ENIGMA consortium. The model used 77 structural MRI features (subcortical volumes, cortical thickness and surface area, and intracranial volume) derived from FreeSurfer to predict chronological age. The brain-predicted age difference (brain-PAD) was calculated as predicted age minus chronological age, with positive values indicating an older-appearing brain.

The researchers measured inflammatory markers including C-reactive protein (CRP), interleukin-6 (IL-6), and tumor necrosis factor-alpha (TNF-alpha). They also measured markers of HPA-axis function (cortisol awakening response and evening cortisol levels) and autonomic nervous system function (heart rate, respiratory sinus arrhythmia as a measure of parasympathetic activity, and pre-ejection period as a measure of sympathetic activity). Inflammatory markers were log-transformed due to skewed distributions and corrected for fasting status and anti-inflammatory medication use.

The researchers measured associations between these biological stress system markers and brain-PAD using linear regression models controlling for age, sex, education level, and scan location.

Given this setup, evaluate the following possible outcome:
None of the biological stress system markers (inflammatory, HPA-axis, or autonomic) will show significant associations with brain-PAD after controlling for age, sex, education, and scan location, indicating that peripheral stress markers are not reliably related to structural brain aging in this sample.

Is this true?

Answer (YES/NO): YES